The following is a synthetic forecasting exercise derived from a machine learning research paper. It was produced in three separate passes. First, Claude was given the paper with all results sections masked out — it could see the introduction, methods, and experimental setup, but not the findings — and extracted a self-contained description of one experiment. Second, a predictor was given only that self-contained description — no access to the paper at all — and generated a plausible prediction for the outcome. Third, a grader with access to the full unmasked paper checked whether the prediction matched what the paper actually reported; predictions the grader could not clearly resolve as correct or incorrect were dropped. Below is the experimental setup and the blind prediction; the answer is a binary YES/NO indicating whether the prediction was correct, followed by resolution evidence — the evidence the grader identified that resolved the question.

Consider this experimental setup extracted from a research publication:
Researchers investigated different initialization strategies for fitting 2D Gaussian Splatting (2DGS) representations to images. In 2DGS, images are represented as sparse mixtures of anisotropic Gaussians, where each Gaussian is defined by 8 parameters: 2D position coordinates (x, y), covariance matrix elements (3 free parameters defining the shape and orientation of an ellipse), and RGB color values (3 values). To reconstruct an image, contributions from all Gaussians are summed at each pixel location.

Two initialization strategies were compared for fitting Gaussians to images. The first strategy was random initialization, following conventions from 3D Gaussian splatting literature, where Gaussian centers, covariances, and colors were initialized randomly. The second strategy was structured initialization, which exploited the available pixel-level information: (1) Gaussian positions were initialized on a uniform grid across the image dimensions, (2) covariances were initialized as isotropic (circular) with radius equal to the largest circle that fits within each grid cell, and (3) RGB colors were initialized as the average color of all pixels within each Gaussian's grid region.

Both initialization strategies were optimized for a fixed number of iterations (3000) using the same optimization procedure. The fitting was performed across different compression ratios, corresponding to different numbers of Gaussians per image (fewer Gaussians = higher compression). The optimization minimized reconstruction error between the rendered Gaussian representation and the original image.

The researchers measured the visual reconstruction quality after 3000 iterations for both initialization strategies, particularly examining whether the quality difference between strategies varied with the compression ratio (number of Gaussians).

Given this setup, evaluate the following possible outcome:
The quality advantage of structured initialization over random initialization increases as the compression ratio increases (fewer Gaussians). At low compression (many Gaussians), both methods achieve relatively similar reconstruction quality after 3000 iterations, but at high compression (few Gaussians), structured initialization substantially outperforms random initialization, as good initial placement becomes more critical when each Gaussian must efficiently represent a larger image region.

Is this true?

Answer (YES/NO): NO